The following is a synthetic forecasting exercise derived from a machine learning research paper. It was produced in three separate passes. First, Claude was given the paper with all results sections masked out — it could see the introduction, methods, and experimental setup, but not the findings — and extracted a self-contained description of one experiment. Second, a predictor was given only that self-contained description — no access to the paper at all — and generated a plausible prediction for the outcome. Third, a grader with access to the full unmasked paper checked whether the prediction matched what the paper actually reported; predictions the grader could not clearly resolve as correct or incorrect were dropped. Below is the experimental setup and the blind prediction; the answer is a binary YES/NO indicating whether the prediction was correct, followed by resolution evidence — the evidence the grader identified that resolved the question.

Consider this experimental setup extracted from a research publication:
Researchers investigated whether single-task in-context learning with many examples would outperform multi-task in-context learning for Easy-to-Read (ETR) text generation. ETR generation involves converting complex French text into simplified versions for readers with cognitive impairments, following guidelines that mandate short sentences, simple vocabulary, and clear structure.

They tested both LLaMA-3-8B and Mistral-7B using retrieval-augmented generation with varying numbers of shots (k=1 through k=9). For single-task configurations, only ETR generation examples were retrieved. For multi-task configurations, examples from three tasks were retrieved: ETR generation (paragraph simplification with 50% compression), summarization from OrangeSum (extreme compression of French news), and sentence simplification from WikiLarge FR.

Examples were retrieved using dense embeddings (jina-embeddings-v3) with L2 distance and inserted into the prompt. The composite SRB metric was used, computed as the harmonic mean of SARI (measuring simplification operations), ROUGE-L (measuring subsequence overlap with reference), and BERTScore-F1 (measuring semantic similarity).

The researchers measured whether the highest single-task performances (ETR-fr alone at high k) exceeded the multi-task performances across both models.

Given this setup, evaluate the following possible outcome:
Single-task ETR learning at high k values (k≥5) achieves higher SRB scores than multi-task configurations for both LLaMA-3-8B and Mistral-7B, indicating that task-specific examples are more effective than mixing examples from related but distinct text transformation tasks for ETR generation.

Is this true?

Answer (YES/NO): YES